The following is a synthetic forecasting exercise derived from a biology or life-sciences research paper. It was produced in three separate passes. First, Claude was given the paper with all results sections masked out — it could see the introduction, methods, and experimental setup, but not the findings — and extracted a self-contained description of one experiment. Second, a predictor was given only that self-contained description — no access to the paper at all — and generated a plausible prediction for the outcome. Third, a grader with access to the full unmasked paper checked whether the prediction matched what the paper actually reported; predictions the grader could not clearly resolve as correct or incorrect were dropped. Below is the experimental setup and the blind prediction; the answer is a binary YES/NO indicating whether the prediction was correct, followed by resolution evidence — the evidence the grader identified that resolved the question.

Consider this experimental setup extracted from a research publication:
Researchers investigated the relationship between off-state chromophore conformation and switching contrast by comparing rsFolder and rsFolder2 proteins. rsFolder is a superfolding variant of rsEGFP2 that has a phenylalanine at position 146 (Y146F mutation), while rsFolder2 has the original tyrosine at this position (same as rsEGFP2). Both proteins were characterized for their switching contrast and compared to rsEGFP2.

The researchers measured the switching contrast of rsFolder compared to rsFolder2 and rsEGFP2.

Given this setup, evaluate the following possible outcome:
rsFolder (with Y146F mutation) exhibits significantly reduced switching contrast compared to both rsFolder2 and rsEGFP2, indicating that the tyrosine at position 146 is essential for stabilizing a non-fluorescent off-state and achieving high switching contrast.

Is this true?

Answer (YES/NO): NO